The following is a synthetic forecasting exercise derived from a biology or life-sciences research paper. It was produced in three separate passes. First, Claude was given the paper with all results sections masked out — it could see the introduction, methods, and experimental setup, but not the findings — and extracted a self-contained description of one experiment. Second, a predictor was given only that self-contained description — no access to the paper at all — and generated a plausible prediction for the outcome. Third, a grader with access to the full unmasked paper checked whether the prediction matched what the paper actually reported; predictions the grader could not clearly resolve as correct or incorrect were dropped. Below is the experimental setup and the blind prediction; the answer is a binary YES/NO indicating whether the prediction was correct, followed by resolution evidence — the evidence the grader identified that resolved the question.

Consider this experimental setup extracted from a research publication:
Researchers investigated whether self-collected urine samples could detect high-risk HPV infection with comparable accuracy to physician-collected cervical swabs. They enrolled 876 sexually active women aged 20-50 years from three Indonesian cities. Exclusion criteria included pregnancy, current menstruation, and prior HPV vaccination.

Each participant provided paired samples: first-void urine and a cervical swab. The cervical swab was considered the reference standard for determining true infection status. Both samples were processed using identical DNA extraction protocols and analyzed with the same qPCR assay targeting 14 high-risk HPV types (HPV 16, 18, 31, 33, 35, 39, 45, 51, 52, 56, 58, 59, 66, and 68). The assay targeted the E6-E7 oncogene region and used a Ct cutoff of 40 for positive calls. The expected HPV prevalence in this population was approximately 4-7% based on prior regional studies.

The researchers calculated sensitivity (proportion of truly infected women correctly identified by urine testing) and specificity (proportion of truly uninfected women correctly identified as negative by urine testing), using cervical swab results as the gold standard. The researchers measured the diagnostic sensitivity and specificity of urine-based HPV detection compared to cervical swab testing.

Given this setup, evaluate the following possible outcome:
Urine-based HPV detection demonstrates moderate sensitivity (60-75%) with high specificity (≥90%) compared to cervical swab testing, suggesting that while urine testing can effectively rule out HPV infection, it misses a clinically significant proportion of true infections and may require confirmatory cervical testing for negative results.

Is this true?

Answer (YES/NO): NO